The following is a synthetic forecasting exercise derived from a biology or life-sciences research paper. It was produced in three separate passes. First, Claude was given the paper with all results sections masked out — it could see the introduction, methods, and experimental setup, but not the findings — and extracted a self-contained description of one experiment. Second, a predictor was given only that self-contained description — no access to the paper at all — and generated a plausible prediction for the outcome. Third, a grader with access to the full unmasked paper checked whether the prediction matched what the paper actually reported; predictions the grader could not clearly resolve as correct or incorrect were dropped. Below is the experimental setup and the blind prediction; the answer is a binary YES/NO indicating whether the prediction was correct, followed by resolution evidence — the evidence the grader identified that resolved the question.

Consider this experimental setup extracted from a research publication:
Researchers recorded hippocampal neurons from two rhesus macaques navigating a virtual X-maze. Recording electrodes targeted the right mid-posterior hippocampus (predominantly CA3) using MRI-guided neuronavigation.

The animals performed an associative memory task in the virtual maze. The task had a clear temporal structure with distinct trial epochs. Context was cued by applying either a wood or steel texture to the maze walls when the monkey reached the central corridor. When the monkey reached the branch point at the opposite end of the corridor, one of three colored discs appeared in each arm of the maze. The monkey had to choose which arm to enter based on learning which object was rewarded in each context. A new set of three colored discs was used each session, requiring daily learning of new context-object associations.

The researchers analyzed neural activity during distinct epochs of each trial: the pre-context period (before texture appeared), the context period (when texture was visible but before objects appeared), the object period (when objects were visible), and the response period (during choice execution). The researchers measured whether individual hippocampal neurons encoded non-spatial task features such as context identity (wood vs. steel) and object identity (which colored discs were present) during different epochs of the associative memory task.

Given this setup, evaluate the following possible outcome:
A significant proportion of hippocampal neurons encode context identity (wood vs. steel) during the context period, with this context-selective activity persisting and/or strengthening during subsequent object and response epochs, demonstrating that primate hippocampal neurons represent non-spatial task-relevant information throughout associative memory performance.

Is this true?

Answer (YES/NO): NO